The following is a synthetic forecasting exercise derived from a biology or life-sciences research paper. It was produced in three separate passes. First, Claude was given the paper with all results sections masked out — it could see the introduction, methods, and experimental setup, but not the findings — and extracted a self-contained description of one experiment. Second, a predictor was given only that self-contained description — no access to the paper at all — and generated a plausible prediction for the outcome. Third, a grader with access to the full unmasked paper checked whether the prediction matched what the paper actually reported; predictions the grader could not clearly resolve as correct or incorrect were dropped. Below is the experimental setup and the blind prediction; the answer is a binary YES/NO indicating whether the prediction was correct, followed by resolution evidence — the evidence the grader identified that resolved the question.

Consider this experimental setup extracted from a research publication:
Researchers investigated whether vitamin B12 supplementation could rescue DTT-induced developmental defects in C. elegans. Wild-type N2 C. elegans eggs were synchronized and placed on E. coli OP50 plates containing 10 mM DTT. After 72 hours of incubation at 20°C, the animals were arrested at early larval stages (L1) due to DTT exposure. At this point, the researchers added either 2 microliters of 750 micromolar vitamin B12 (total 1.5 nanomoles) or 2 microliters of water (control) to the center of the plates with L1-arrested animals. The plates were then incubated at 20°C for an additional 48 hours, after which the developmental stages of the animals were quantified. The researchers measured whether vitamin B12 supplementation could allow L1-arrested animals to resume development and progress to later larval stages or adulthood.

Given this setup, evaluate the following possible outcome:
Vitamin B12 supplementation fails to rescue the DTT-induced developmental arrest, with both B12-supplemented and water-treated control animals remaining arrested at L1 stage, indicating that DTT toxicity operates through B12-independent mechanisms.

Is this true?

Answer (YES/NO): NO